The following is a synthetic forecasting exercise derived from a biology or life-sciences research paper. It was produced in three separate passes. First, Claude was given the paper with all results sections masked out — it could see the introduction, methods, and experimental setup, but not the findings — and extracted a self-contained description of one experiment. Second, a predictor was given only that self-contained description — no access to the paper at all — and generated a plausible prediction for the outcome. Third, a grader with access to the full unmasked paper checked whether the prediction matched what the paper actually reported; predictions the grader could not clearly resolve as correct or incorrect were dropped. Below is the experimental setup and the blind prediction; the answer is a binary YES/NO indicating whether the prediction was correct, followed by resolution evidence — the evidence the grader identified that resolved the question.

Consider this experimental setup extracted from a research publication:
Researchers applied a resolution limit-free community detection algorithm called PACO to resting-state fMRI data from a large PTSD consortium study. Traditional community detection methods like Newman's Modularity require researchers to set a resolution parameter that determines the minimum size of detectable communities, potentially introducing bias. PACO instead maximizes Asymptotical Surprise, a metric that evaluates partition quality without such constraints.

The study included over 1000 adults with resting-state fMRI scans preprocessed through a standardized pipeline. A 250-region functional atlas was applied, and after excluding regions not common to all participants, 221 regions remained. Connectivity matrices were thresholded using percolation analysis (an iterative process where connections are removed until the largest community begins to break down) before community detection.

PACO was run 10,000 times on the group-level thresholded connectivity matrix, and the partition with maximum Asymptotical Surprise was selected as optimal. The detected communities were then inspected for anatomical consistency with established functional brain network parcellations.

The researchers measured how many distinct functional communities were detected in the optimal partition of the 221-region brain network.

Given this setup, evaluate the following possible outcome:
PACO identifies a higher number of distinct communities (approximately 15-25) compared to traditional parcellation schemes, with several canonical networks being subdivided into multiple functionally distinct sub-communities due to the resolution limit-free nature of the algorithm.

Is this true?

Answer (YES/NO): NO